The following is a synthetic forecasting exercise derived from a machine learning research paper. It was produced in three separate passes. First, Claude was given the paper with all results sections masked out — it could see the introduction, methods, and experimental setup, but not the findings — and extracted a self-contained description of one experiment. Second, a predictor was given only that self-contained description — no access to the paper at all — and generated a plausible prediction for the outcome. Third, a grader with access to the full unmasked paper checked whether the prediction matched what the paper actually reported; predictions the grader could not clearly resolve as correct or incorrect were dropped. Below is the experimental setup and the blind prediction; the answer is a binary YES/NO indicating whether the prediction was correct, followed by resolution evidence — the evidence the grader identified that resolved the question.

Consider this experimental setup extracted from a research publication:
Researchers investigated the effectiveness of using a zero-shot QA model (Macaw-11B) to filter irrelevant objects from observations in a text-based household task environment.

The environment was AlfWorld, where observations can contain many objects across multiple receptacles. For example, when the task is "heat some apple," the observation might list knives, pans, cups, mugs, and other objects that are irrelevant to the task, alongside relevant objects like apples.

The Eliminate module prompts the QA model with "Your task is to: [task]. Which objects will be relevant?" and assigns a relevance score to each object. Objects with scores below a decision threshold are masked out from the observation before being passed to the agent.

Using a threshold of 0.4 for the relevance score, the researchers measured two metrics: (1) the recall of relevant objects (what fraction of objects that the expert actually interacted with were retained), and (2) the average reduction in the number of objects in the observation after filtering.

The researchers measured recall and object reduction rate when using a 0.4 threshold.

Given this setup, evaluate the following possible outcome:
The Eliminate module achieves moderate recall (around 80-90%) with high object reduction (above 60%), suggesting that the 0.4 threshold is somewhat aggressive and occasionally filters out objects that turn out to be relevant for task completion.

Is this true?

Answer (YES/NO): NO